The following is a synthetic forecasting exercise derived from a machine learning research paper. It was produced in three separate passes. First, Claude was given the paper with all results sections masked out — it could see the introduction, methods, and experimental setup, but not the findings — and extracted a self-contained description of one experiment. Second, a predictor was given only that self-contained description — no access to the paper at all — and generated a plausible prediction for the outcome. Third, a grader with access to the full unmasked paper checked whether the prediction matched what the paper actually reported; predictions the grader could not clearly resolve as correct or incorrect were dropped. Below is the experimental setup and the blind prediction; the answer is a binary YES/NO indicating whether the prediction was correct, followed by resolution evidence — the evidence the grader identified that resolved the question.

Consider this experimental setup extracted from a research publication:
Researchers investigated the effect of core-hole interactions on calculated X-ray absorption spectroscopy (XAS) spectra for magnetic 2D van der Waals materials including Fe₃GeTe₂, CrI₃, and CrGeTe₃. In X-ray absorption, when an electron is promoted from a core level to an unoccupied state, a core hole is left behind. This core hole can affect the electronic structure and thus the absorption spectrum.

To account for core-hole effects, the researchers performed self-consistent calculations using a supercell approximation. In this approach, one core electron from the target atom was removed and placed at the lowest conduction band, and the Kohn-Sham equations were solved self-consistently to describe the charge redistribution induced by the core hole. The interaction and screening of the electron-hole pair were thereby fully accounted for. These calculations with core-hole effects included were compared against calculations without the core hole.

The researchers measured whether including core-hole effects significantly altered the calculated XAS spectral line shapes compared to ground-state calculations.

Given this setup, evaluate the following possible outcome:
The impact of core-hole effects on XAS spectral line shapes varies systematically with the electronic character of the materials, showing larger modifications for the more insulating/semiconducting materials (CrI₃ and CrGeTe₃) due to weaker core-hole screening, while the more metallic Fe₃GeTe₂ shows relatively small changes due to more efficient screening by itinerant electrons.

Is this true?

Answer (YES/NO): NO